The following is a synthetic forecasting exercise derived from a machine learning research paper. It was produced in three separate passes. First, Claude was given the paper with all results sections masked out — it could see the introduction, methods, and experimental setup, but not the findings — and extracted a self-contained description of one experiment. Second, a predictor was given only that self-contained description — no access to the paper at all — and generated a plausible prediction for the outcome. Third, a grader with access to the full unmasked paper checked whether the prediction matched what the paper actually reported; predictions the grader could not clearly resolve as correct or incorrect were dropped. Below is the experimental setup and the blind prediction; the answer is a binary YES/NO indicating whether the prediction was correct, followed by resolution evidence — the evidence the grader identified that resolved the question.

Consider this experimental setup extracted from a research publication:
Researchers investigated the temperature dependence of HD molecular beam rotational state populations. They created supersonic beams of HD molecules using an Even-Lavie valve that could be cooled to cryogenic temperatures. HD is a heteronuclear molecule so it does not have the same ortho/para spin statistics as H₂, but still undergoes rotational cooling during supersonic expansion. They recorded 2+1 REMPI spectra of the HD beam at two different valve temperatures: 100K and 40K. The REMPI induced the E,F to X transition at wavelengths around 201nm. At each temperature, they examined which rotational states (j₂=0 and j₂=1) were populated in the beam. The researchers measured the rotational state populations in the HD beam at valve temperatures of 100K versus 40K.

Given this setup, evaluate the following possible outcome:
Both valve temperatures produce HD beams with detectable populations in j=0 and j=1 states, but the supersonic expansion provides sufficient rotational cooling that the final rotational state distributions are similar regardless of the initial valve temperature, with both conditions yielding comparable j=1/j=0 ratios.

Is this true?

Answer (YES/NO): NO